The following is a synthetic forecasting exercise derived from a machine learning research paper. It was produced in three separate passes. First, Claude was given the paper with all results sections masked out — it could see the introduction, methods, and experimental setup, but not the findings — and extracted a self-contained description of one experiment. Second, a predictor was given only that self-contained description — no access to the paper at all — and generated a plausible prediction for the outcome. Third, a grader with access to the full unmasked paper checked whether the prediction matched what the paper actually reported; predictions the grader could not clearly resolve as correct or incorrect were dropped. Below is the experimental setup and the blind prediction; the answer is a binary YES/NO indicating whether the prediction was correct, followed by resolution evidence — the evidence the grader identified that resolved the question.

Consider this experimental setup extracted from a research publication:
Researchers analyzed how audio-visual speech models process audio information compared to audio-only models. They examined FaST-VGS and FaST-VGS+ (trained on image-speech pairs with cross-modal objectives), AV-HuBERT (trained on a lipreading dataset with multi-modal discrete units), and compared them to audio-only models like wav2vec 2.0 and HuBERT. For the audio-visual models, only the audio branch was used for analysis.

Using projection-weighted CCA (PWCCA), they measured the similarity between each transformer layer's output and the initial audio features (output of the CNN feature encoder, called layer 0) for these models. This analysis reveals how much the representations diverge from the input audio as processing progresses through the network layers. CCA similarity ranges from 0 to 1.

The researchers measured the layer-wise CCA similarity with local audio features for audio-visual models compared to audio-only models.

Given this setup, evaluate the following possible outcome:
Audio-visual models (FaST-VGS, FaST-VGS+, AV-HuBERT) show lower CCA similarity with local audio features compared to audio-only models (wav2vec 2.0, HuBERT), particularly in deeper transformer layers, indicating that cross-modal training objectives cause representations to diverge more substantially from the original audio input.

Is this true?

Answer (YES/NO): YES